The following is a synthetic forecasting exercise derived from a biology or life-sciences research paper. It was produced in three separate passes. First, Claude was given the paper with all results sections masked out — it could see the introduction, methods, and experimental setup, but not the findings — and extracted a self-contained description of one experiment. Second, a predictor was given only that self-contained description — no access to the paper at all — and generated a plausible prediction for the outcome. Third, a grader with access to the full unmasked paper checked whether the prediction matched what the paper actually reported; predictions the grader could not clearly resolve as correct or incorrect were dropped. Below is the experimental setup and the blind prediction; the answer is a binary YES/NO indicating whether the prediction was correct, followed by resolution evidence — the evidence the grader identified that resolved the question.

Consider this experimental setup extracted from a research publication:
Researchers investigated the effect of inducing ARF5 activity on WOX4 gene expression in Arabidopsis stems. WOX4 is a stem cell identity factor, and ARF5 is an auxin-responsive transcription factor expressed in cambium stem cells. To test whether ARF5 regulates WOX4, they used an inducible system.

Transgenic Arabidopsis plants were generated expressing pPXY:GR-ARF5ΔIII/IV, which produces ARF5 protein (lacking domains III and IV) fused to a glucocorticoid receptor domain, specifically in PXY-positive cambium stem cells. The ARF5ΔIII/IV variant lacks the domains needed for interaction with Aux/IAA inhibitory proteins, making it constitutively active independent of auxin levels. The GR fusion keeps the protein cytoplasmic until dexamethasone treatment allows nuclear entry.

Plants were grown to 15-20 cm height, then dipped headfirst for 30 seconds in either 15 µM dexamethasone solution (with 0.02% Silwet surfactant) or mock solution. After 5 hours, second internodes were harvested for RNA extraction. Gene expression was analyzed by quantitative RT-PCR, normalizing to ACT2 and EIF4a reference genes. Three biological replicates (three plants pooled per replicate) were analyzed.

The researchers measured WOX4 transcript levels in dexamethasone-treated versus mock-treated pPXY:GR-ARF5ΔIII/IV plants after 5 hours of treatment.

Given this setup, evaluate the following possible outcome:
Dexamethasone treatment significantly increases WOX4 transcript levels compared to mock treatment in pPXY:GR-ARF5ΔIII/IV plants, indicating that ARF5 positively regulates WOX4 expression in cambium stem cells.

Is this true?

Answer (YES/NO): NO